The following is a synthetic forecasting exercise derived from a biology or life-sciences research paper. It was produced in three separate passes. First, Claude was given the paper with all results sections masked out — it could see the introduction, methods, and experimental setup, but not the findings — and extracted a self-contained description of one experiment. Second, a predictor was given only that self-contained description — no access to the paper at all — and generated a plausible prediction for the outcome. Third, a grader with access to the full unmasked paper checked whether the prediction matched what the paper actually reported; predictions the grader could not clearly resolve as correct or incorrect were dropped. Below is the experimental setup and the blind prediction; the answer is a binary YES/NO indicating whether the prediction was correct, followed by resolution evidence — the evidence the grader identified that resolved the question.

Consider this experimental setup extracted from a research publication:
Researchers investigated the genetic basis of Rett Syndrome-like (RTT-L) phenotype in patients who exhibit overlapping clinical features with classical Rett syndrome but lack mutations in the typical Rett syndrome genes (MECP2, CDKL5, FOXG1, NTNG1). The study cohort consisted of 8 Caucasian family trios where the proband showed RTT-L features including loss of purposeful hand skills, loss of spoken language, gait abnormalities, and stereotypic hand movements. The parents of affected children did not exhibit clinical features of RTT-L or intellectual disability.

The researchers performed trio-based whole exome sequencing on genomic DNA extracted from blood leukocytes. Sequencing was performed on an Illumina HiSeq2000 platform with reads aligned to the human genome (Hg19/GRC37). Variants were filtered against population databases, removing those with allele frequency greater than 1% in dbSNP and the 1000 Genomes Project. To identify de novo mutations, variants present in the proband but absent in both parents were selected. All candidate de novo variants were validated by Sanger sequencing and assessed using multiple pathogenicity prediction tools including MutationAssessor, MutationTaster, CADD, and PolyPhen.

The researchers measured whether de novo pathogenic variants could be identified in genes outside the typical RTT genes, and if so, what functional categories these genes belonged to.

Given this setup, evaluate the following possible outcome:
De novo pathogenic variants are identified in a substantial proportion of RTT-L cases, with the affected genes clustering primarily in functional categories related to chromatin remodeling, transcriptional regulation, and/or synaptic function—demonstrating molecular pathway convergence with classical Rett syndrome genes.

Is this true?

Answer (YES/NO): YES